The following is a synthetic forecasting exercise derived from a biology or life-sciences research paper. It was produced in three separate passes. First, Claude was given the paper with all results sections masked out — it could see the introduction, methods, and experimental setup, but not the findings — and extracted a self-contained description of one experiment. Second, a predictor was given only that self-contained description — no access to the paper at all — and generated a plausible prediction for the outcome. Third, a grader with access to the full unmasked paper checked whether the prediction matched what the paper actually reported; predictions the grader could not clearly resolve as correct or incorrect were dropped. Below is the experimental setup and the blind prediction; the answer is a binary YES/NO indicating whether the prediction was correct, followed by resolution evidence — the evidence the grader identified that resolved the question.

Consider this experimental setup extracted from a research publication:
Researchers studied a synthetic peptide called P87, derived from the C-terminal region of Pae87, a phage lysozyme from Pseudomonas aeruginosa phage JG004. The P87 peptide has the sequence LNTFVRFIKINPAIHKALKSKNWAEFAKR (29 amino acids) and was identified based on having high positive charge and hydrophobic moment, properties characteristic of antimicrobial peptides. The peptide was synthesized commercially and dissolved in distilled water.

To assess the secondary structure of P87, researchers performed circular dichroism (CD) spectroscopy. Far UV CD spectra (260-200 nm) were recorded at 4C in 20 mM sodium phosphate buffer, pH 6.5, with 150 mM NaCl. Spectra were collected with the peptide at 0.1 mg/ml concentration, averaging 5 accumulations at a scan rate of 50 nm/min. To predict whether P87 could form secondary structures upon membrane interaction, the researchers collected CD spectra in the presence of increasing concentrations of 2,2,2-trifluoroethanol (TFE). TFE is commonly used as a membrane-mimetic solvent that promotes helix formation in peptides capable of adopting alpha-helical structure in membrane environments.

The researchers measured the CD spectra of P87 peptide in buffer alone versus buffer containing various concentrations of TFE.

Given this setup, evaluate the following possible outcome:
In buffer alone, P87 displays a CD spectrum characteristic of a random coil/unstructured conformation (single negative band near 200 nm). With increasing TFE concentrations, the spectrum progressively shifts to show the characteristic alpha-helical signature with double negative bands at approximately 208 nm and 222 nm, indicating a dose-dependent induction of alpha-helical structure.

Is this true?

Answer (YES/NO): YES